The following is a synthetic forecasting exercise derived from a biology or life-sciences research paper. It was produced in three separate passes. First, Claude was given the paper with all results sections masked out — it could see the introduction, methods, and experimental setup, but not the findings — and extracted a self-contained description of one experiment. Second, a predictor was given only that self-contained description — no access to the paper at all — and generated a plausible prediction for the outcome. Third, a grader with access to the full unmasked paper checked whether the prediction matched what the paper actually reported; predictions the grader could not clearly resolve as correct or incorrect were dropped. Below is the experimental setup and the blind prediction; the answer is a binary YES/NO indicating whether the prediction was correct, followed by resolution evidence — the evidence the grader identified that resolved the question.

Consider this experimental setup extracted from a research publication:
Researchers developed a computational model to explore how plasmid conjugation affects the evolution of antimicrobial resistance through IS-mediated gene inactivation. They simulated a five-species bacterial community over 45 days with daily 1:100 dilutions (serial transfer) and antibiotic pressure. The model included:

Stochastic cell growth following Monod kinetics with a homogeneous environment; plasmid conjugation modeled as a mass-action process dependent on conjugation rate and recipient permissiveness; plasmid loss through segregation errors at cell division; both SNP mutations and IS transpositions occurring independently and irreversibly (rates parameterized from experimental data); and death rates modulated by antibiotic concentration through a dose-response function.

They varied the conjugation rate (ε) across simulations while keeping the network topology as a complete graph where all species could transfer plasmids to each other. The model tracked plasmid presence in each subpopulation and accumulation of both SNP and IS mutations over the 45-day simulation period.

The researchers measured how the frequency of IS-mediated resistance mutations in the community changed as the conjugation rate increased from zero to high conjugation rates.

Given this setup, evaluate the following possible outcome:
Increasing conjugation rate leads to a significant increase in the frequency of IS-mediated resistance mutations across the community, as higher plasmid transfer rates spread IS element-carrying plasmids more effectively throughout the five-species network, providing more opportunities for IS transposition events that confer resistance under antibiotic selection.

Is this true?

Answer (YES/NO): YES